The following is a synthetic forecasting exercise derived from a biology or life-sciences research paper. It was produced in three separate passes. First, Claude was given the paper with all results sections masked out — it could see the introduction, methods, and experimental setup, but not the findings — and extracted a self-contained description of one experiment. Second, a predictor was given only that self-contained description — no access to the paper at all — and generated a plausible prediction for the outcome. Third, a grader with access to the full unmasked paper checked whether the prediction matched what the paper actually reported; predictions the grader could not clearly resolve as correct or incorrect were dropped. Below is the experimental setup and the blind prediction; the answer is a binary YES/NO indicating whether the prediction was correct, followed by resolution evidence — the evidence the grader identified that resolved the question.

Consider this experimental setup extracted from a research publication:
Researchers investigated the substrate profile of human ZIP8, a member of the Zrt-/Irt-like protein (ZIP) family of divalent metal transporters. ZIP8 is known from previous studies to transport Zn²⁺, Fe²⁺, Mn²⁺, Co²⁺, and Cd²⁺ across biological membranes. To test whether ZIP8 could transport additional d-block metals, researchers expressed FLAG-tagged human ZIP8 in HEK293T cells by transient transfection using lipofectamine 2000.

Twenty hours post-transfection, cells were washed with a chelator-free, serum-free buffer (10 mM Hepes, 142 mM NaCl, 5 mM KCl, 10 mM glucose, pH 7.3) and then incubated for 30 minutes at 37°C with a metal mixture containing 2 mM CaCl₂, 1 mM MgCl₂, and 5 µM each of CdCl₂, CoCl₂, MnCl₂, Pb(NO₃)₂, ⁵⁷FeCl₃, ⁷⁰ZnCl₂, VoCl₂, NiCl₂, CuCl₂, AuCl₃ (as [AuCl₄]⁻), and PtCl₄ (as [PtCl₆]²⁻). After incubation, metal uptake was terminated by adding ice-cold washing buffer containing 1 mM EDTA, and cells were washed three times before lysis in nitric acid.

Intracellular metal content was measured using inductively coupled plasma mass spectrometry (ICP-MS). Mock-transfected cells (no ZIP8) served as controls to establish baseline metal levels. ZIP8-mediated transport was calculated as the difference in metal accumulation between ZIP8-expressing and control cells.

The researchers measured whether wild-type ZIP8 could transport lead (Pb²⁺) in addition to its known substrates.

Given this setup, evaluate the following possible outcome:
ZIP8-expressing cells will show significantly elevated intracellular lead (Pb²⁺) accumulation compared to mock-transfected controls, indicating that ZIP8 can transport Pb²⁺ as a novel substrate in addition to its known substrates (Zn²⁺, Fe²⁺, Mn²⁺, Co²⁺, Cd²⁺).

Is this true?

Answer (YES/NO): YES